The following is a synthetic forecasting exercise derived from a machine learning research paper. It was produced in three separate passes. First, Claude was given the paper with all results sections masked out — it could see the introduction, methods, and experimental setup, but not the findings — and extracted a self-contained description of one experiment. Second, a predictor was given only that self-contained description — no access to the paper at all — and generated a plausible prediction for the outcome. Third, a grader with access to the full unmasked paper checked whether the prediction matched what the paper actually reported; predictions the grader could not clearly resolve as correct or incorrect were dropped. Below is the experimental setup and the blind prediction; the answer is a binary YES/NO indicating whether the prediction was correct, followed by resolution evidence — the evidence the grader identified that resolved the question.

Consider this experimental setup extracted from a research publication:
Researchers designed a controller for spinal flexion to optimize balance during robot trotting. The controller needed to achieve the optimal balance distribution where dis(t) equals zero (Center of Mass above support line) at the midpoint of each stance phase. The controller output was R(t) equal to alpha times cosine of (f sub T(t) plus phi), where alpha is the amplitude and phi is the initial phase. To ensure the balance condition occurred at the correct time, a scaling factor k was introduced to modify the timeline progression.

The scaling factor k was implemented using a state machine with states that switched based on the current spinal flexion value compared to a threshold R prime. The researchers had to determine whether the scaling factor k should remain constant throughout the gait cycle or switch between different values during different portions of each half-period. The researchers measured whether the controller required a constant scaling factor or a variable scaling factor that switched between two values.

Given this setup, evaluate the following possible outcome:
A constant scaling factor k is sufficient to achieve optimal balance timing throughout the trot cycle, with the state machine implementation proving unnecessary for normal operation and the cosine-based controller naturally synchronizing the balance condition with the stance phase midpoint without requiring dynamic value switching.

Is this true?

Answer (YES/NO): NO